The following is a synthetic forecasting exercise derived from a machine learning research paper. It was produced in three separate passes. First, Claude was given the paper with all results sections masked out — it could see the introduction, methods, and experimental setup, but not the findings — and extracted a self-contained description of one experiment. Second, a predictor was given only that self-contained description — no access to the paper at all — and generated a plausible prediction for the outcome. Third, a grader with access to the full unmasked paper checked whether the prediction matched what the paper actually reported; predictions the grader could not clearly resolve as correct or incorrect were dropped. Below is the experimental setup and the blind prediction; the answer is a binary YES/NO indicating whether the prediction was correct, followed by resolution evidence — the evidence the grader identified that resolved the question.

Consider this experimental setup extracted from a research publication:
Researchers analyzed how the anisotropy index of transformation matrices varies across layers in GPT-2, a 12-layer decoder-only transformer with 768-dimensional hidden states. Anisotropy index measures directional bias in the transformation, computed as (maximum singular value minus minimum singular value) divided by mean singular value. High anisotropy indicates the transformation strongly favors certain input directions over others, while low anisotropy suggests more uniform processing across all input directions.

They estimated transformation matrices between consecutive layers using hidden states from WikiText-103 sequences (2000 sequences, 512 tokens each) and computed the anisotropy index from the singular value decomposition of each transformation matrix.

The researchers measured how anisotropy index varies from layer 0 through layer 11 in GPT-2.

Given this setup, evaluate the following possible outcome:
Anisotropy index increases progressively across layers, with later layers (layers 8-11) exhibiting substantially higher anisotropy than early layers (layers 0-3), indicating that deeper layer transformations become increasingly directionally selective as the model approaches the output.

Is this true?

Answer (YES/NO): NO